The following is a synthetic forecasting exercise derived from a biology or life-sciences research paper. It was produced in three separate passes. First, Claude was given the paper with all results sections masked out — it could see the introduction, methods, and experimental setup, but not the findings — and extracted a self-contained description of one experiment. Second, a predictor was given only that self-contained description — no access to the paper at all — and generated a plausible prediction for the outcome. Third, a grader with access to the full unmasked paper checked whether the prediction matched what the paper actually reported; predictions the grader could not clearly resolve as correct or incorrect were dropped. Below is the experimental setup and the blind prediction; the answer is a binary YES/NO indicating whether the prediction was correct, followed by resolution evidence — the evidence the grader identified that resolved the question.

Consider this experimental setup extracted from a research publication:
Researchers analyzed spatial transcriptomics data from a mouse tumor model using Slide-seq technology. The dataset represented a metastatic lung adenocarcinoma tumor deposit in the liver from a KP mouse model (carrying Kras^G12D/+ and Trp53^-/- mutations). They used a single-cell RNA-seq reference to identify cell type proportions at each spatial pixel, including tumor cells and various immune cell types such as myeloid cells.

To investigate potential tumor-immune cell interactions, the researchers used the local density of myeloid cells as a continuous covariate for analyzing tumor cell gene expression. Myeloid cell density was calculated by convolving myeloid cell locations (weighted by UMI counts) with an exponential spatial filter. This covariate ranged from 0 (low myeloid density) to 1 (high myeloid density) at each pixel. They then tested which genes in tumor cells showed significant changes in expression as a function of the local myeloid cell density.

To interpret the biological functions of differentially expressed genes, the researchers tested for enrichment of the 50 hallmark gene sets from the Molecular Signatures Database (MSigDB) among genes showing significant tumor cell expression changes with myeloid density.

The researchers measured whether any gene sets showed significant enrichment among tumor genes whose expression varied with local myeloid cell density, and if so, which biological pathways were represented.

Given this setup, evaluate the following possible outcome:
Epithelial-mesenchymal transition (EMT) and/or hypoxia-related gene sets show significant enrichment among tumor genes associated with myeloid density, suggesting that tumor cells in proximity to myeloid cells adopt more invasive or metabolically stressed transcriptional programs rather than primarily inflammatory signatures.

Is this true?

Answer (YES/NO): YES